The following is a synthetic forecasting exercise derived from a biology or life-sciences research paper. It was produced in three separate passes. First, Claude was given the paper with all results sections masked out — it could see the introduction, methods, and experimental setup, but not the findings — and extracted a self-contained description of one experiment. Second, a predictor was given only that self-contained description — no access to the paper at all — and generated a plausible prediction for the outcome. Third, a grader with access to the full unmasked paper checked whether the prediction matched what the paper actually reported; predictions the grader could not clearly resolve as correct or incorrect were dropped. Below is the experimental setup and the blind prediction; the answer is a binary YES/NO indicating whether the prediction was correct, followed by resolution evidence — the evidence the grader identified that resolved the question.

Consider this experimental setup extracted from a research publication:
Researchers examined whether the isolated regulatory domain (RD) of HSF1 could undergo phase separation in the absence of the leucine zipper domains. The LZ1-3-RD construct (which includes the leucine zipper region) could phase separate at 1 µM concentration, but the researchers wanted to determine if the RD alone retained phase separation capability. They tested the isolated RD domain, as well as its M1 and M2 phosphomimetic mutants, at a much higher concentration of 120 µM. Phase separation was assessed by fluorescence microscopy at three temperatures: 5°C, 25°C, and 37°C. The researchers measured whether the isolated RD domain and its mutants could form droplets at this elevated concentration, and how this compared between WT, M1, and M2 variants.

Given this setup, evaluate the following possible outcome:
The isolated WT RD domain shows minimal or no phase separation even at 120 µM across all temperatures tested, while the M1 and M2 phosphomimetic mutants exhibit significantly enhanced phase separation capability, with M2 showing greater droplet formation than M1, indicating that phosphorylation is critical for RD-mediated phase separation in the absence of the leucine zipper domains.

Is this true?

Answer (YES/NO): NO